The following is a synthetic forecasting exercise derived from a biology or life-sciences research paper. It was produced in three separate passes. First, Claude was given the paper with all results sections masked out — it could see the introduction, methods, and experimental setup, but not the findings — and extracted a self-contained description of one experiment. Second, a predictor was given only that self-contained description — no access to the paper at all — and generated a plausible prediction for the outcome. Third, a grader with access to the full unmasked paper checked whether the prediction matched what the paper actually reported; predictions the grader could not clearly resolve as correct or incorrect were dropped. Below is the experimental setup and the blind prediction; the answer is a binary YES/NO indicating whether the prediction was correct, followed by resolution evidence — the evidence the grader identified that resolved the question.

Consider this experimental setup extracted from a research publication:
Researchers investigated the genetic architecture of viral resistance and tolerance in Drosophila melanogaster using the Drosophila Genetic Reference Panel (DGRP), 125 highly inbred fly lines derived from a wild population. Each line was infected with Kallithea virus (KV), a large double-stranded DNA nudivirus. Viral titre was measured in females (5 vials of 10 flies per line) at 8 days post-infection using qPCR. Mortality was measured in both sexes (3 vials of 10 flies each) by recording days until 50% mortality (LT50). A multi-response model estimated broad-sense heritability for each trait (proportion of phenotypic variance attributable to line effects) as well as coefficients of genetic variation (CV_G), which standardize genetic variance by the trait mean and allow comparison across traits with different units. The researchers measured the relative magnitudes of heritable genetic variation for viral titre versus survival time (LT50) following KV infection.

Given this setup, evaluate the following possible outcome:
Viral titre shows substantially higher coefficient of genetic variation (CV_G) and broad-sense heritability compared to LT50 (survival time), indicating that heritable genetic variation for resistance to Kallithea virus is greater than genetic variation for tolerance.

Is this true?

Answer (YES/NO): NO